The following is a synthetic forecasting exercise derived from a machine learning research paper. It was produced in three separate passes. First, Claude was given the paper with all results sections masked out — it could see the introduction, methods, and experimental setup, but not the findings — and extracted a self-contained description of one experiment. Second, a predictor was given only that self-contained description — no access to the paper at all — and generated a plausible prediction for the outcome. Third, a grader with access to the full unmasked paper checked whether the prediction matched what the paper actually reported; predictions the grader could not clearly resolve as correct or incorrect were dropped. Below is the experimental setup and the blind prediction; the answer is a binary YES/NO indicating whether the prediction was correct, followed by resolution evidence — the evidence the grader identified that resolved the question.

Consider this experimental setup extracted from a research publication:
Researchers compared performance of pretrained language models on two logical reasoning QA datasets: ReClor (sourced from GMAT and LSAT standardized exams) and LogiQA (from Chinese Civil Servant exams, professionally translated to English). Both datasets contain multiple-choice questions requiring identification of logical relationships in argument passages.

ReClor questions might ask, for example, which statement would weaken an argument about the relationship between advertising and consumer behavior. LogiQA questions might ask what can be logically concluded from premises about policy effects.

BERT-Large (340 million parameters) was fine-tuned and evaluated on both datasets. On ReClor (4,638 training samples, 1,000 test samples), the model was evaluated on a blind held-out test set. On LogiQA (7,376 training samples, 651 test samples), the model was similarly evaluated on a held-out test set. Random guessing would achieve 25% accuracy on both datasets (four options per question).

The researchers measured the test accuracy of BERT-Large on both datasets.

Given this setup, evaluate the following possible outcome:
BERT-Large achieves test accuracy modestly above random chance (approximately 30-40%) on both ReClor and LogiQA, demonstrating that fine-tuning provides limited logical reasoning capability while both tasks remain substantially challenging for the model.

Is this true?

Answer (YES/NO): NO